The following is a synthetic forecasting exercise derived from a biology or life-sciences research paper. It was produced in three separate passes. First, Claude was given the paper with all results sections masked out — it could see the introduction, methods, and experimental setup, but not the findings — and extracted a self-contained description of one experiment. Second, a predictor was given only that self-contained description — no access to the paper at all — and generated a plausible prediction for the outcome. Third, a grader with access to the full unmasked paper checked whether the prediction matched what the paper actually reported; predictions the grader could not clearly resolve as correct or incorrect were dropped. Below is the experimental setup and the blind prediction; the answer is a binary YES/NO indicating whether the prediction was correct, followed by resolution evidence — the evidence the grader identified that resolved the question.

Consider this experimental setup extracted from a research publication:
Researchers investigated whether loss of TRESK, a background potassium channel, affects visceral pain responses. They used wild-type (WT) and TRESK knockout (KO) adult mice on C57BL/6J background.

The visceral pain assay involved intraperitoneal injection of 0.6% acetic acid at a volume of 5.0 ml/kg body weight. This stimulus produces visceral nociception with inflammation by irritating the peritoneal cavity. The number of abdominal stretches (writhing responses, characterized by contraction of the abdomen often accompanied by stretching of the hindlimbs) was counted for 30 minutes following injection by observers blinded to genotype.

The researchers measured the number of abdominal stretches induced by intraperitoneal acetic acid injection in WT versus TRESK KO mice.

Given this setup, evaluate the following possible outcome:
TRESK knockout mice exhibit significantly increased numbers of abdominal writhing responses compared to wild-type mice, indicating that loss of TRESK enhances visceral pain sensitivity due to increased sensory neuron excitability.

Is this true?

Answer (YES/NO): NO